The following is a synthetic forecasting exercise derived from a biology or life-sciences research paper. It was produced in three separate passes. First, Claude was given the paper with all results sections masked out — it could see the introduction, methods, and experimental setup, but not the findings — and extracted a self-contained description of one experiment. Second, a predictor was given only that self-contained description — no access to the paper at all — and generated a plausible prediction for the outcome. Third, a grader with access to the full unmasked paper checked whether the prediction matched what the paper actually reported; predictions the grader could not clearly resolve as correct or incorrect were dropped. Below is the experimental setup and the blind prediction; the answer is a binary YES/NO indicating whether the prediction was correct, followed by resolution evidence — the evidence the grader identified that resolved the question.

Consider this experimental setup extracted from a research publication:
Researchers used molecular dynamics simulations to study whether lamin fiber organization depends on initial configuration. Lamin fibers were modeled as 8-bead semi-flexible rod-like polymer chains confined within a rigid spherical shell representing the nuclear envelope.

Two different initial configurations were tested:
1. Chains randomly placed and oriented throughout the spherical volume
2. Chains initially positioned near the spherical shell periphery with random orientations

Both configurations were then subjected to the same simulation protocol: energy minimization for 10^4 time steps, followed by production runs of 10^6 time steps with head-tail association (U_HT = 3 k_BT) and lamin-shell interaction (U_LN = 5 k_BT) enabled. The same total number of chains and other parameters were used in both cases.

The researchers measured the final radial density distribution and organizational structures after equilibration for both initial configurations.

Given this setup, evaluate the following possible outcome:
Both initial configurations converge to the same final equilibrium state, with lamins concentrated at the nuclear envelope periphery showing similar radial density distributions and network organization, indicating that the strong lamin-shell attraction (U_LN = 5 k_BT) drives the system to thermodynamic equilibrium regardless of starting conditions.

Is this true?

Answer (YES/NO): YES